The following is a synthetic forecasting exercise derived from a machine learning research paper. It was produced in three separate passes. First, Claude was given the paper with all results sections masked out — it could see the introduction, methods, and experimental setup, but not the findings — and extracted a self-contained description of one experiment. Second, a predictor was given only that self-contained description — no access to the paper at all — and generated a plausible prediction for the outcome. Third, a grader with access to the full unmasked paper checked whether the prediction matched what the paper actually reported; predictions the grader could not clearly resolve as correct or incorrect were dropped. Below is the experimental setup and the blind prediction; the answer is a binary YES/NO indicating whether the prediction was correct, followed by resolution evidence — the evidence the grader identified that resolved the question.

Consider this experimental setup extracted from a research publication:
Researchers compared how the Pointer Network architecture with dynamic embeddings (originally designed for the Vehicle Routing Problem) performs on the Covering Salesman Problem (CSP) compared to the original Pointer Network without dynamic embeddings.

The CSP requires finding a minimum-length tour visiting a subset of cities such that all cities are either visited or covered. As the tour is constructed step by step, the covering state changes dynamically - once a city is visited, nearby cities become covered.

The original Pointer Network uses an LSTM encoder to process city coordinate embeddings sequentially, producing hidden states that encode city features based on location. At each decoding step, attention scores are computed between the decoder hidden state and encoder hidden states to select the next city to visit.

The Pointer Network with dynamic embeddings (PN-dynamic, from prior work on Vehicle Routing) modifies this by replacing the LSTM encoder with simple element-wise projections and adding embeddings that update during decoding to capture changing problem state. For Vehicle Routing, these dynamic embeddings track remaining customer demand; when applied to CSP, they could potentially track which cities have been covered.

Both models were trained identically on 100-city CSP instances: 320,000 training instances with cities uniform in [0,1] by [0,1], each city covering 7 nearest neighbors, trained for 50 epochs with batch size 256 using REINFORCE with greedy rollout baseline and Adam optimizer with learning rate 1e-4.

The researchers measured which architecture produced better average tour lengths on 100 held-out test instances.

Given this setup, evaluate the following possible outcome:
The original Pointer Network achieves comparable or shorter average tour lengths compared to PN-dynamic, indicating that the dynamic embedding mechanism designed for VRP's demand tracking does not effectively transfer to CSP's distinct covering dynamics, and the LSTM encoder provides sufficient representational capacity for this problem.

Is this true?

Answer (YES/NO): NO